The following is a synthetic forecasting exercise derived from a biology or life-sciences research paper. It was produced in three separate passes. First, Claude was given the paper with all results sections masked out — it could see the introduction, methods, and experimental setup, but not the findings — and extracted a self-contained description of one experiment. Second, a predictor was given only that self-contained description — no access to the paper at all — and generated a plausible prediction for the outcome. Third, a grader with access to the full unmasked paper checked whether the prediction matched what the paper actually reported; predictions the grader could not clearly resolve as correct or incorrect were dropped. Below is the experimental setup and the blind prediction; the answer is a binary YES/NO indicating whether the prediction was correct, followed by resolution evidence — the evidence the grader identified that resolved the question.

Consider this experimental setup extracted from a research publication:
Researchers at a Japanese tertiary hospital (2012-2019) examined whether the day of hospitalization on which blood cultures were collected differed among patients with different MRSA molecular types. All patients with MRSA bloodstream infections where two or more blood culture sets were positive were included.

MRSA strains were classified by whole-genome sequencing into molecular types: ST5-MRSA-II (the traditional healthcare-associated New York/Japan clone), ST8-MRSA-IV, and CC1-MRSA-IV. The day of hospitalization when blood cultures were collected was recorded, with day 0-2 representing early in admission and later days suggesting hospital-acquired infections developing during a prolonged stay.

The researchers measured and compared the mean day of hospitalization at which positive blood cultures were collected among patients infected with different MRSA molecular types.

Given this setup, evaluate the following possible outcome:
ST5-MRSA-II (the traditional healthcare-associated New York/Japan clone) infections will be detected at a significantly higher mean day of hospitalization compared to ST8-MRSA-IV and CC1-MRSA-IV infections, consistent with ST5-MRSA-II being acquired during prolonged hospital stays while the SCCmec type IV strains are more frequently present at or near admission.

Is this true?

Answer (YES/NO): NO